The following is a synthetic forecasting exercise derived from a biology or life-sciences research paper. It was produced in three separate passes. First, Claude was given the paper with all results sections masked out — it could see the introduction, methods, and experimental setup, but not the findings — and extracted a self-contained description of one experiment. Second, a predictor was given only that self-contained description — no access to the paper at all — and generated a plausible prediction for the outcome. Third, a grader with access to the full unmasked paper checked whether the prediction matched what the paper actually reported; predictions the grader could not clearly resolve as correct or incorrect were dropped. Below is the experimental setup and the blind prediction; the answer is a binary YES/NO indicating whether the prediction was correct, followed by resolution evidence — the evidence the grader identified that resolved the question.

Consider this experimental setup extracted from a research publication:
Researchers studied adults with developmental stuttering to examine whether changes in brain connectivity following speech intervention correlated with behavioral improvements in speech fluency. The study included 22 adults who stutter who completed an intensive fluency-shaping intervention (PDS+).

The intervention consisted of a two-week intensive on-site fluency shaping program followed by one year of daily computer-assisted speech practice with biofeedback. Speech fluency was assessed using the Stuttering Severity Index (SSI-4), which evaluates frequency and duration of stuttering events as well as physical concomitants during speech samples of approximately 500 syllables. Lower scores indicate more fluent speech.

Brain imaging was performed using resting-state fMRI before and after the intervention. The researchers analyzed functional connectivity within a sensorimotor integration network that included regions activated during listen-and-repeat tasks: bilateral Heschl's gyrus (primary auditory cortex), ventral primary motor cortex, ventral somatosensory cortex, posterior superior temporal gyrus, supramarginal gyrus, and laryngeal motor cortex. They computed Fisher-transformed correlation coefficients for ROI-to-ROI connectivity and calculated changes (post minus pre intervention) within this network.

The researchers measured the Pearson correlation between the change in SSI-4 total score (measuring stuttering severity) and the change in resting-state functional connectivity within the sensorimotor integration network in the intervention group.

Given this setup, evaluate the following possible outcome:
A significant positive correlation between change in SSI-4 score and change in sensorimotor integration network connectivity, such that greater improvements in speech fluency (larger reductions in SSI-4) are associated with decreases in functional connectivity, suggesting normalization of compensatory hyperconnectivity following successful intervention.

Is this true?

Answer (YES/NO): NO